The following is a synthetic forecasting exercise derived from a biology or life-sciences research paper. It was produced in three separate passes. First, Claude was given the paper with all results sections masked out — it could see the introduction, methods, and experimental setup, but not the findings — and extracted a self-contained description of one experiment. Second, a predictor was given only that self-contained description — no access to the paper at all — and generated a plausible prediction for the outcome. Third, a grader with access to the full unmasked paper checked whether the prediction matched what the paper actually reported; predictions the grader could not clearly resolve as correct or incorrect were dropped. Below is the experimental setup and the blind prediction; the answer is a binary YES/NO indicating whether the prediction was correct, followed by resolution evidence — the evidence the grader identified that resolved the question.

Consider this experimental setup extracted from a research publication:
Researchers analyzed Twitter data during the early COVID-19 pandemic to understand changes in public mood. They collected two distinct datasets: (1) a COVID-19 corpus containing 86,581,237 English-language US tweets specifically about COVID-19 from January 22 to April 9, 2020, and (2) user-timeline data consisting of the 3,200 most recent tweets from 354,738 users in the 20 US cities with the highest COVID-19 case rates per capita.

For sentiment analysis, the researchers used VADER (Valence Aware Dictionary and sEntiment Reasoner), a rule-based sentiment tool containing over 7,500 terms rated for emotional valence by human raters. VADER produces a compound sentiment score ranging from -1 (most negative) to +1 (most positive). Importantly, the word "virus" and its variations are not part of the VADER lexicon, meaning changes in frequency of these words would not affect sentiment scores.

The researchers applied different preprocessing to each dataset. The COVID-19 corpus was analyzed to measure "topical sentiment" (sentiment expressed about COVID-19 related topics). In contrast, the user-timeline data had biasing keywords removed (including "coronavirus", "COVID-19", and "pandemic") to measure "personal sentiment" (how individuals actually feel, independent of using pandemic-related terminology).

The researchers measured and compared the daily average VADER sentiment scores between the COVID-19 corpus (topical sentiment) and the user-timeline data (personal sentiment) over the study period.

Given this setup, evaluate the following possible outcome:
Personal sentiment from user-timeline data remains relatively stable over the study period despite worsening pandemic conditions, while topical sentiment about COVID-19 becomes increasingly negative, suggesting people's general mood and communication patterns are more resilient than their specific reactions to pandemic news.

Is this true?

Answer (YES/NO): NO